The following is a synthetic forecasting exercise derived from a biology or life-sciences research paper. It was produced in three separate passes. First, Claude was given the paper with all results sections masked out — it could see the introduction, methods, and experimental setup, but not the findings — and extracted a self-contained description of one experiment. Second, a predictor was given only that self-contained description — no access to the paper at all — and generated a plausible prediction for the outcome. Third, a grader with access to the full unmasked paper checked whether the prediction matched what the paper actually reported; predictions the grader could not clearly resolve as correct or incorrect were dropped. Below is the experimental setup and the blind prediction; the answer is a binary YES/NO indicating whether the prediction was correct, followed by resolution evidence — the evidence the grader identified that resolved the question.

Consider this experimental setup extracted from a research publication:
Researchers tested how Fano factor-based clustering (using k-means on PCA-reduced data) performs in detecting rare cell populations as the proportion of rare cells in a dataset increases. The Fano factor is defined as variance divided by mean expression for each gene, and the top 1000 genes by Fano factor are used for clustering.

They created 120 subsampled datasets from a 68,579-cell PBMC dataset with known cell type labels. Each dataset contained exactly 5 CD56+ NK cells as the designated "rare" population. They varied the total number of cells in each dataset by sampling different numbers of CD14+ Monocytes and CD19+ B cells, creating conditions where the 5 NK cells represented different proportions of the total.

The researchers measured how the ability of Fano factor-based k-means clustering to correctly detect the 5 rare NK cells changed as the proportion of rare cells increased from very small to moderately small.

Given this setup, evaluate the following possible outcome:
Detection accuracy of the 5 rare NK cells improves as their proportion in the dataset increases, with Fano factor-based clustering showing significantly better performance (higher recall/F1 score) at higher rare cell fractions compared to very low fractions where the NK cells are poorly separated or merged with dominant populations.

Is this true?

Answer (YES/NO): YES